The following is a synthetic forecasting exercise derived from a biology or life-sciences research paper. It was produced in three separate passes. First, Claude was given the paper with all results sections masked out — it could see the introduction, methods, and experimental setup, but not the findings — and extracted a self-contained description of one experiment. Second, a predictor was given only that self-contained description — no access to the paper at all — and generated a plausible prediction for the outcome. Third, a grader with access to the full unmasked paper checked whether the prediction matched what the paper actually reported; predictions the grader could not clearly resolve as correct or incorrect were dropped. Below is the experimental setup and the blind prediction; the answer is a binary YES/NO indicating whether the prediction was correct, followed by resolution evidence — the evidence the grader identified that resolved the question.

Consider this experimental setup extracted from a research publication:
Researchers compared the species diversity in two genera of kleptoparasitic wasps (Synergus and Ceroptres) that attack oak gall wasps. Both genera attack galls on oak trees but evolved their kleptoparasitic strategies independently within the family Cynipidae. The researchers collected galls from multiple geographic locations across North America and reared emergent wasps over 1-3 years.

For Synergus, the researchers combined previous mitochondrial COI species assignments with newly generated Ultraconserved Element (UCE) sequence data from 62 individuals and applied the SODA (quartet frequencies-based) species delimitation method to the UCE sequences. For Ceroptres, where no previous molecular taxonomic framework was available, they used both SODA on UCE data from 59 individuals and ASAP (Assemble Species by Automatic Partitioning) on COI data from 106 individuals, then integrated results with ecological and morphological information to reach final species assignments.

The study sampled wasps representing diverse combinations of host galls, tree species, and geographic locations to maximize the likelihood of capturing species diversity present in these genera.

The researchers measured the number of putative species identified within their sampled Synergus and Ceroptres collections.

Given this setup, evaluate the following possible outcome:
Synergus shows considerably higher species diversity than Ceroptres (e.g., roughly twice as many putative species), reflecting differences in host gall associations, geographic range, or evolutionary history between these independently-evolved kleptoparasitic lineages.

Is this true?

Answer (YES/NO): NO